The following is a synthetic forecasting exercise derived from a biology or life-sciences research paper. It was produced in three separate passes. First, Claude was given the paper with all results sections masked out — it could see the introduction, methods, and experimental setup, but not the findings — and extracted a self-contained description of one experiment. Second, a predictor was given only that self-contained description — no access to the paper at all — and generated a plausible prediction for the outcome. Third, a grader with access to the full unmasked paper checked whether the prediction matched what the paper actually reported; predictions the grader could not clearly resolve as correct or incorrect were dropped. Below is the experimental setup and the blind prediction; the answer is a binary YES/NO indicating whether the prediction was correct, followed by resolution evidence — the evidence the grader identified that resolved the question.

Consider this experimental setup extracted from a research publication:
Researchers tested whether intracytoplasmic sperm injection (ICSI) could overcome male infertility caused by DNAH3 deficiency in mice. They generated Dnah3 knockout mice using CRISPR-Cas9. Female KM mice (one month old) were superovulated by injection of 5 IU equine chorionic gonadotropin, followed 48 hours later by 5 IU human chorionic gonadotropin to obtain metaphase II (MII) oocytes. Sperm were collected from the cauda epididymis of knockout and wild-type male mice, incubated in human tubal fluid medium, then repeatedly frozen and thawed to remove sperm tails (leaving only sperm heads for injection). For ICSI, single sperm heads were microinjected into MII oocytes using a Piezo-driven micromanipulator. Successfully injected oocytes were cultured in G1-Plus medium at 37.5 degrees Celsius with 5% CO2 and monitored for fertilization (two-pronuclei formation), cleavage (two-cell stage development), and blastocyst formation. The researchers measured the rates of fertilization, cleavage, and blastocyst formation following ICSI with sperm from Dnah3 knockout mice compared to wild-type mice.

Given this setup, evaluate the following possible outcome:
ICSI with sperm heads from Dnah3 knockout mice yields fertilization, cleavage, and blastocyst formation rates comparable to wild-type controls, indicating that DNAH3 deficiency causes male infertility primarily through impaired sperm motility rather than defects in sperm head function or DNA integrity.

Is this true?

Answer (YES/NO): YES